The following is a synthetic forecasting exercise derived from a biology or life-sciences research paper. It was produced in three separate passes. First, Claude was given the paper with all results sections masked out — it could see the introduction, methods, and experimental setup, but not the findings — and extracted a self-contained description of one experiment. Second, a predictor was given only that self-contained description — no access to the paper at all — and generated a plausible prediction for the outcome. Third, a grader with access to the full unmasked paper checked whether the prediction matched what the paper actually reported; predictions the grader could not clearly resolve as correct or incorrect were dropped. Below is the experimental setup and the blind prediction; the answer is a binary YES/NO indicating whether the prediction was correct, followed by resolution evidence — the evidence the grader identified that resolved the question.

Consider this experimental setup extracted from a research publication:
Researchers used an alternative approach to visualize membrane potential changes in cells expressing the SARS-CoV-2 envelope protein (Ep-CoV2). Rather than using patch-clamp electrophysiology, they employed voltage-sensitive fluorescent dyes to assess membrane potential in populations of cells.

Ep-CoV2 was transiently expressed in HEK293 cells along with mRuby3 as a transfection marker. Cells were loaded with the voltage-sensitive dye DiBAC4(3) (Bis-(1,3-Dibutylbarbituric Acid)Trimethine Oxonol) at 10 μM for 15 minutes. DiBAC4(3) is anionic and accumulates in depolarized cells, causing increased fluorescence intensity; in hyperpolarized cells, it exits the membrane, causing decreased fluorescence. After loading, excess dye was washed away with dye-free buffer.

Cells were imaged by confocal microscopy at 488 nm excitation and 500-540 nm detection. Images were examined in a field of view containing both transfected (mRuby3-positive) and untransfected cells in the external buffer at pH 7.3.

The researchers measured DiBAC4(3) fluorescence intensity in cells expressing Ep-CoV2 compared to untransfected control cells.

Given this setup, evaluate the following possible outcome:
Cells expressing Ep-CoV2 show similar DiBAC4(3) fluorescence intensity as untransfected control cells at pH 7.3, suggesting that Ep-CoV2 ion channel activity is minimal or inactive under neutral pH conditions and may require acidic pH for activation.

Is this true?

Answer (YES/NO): NO